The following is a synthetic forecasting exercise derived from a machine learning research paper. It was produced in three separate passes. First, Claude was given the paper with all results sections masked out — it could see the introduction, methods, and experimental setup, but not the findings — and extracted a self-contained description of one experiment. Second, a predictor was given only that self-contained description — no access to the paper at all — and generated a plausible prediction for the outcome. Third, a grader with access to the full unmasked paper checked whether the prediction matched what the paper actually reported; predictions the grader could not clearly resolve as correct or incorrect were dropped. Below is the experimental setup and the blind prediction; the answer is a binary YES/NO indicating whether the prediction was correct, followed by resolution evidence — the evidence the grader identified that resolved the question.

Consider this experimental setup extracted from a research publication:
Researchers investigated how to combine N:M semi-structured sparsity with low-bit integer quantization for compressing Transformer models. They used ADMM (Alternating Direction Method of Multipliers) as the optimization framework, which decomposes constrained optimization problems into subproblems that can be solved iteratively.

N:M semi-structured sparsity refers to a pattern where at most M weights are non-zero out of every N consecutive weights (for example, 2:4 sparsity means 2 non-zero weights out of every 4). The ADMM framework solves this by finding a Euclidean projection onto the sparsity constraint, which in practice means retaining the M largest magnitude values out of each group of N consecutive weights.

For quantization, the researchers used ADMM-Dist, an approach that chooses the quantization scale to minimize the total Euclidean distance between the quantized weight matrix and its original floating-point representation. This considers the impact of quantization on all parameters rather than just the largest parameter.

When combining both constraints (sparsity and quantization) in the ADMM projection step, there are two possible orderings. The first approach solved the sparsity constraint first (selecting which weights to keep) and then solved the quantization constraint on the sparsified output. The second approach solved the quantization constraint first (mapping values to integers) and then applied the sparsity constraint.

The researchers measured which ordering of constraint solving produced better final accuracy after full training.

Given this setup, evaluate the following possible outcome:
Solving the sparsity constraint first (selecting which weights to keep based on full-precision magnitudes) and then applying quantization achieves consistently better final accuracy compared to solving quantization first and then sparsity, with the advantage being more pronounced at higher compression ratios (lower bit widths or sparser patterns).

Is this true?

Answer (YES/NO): NO